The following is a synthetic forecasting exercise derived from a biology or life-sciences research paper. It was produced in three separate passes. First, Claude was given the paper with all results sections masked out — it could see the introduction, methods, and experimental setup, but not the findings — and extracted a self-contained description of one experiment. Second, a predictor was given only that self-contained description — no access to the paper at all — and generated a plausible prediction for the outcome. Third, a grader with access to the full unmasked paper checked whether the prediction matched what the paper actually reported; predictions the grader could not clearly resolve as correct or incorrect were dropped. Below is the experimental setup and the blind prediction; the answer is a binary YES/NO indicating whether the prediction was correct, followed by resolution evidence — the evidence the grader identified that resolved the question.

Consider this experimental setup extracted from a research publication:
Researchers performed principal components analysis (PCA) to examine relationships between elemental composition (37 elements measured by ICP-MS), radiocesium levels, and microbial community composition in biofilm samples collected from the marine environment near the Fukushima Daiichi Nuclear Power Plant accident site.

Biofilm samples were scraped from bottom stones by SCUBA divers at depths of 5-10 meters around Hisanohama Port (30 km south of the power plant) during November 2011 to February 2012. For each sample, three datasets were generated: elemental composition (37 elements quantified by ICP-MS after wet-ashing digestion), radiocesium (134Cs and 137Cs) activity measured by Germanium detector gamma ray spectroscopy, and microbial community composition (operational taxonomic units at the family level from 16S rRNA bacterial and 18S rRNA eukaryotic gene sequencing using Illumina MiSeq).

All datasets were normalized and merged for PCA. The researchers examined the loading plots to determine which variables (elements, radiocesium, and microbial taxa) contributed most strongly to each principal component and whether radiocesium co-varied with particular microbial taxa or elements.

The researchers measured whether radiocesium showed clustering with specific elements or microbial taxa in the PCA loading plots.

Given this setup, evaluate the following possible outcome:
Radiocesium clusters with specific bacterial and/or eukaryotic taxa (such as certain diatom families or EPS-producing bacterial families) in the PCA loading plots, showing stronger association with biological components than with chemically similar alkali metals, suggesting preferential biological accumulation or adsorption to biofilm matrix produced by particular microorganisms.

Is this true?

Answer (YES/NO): NO